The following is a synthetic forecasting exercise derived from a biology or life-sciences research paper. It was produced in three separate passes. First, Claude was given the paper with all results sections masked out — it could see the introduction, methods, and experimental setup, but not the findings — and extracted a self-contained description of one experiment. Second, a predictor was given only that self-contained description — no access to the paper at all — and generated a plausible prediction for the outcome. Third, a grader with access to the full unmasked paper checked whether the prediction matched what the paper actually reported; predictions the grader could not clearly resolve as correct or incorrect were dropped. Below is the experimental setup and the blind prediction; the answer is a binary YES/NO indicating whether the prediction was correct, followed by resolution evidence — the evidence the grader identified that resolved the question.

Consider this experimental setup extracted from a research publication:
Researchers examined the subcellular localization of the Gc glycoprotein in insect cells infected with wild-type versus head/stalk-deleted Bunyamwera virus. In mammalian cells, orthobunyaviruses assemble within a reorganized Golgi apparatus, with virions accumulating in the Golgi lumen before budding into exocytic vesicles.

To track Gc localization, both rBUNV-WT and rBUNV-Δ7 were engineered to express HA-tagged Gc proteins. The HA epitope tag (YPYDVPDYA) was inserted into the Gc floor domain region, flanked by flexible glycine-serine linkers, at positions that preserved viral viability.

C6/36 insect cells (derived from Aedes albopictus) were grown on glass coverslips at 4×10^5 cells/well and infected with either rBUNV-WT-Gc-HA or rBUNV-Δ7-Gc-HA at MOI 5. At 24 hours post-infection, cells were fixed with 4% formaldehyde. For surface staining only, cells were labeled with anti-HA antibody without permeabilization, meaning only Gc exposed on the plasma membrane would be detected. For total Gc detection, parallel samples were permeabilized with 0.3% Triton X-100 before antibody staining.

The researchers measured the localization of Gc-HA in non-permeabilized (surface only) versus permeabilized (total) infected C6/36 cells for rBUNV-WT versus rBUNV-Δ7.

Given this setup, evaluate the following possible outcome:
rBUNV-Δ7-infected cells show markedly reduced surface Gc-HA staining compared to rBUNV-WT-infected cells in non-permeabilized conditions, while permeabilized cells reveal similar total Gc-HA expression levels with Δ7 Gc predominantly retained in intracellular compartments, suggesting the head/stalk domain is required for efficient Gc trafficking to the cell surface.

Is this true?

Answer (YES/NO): NO